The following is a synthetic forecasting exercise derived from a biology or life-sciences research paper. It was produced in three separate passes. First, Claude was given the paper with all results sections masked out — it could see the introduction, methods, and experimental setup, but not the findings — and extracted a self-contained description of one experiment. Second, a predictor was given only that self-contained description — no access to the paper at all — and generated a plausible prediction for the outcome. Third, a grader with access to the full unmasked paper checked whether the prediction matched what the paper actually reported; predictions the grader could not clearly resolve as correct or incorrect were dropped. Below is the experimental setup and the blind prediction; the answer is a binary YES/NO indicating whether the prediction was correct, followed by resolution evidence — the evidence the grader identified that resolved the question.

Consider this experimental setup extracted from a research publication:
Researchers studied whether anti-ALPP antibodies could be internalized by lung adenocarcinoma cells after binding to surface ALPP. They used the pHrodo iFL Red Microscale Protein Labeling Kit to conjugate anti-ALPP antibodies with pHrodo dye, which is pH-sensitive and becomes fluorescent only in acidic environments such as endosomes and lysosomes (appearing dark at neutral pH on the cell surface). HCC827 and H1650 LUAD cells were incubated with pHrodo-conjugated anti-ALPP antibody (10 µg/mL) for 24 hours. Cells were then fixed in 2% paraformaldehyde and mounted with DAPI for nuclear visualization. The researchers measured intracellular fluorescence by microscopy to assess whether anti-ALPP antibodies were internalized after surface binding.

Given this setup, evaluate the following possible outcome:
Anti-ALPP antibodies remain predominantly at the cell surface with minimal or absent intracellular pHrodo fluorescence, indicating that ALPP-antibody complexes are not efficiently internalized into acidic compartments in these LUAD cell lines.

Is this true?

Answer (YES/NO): NO